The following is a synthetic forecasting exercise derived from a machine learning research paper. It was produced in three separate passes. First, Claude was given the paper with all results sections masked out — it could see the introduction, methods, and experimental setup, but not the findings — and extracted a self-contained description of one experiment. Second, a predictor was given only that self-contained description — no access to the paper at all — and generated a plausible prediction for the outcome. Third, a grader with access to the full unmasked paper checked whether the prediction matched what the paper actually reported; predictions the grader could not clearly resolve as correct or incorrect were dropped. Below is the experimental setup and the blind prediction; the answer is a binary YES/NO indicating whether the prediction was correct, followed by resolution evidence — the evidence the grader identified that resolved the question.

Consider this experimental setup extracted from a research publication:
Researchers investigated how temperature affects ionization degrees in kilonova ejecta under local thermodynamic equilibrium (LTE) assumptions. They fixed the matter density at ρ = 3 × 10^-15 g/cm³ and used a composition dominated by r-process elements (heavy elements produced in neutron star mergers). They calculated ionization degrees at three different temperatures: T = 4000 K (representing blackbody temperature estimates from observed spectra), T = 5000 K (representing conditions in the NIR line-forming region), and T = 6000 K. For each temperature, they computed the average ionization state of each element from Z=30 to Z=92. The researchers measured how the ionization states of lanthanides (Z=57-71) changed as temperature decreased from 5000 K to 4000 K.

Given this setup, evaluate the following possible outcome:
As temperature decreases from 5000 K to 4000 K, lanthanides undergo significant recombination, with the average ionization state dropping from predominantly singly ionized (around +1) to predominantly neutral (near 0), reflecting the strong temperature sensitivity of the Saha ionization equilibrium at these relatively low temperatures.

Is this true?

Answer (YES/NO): NO